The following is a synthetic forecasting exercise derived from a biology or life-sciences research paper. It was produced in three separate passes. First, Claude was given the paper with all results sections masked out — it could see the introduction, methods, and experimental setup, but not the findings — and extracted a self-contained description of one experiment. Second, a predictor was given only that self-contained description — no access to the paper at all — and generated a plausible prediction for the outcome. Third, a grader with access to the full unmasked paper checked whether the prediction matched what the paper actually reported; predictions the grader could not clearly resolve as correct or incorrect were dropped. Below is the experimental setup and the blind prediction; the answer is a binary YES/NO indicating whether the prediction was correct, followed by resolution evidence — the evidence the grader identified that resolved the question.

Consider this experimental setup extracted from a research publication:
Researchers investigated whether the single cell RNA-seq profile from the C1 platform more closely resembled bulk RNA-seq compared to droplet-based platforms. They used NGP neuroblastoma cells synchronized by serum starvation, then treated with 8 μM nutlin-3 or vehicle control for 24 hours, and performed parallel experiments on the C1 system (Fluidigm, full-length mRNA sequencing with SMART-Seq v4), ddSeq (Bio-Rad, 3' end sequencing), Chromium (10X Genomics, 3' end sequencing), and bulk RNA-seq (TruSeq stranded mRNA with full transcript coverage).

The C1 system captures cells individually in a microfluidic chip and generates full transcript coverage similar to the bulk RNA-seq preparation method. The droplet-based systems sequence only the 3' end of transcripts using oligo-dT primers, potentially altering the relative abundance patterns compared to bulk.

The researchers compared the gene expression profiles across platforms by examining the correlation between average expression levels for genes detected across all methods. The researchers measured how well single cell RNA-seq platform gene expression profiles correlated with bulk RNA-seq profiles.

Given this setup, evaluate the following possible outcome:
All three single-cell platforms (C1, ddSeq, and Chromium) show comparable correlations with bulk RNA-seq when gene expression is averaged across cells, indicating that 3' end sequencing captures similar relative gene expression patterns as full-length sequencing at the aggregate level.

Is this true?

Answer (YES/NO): NO